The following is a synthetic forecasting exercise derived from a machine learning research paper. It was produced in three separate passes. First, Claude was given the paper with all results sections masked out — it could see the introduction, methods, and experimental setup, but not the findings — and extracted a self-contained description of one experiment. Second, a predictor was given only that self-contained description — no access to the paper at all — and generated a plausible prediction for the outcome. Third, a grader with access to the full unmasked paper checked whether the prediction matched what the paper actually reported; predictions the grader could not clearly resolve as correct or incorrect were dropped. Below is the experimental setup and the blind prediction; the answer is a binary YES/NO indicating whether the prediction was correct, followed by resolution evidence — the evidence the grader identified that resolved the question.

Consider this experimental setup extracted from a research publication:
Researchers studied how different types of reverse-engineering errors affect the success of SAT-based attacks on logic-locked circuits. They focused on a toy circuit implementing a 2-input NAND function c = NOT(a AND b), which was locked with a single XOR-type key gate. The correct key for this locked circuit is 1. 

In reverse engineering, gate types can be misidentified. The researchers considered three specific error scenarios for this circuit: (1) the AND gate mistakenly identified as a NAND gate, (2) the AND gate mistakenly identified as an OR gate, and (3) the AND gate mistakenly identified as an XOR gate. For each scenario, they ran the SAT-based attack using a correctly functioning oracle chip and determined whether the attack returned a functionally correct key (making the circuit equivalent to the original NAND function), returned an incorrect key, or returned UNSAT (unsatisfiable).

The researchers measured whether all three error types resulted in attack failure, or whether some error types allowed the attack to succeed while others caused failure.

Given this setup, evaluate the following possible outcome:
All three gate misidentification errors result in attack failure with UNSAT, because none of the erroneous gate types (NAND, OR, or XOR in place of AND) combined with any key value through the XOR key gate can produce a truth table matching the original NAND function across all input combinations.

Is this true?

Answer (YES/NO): NO